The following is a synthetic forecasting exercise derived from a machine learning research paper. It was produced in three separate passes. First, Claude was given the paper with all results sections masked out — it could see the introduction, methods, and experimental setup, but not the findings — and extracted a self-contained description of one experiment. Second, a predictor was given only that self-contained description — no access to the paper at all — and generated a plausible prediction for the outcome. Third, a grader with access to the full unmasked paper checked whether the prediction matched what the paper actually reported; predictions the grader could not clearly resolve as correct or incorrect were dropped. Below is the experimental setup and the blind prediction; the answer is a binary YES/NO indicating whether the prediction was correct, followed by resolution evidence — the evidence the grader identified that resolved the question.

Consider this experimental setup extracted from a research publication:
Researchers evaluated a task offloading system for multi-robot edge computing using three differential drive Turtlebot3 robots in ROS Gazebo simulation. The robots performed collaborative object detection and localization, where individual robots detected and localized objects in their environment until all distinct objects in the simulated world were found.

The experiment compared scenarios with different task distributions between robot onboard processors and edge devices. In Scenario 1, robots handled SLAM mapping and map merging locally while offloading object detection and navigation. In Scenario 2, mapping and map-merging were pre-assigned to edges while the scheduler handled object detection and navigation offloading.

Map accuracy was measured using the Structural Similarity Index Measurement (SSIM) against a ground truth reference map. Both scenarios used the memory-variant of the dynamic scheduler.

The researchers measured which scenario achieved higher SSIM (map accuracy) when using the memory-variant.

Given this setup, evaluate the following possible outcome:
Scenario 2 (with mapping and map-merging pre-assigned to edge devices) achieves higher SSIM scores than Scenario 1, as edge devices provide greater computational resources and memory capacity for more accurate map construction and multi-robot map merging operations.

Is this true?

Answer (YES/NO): YES